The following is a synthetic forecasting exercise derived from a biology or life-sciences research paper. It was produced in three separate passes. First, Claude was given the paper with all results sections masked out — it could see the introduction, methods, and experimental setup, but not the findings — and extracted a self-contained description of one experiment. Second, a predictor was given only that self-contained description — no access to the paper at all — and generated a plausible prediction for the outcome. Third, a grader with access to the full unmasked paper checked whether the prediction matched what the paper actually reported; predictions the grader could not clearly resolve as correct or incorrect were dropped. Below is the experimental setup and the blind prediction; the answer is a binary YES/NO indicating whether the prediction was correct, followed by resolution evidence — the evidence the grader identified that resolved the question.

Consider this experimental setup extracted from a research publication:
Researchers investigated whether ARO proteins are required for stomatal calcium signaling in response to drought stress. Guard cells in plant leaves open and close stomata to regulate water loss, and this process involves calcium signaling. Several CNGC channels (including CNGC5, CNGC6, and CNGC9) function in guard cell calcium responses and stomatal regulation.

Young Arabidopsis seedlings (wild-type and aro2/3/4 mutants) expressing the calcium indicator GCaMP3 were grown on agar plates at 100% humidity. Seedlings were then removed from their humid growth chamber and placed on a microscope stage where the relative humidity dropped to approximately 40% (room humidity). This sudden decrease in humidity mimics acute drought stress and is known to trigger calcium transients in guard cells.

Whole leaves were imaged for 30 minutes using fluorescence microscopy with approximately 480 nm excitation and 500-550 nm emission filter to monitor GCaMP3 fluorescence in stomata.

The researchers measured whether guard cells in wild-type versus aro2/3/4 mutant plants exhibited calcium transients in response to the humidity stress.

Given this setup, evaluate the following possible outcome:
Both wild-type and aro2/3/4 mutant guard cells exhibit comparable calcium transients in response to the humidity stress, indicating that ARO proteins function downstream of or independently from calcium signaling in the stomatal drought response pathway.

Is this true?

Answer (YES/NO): NO